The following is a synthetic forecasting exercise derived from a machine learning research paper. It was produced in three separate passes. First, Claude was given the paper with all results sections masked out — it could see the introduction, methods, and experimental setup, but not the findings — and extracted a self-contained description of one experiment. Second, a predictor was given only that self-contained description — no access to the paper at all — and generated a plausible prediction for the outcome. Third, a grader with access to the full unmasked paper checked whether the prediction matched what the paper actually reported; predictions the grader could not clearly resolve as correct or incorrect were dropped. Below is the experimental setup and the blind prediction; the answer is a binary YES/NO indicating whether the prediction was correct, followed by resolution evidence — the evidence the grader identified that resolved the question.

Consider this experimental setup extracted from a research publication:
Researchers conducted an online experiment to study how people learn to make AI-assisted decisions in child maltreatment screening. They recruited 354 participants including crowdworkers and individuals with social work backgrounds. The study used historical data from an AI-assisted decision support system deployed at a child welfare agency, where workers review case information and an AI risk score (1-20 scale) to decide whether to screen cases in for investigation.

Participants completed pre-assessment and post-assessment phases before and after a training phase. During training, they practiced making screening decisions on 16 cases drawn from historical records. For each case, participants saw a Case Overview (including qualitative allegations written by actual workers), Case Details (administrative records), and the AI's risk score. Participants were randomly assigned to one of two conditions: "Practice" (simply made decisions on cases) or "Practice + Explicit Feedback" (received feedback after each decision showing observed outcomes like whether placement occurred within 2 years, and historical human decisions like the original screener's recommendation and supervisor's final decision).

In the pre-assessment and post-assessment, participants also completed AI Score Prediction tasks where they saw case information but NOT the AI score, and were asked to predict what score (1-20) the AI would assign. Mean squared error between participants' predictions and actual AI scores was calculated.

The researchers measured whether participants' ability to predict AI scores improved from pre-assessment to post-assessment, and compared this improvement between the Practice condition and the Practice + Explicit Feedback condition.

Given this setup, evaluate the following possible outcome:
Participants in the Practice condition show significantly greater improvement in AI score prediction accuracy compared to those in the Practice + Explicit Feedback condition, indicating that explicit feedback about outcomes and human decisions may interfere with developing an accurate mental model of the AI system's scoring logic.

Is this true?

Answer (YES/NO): YES